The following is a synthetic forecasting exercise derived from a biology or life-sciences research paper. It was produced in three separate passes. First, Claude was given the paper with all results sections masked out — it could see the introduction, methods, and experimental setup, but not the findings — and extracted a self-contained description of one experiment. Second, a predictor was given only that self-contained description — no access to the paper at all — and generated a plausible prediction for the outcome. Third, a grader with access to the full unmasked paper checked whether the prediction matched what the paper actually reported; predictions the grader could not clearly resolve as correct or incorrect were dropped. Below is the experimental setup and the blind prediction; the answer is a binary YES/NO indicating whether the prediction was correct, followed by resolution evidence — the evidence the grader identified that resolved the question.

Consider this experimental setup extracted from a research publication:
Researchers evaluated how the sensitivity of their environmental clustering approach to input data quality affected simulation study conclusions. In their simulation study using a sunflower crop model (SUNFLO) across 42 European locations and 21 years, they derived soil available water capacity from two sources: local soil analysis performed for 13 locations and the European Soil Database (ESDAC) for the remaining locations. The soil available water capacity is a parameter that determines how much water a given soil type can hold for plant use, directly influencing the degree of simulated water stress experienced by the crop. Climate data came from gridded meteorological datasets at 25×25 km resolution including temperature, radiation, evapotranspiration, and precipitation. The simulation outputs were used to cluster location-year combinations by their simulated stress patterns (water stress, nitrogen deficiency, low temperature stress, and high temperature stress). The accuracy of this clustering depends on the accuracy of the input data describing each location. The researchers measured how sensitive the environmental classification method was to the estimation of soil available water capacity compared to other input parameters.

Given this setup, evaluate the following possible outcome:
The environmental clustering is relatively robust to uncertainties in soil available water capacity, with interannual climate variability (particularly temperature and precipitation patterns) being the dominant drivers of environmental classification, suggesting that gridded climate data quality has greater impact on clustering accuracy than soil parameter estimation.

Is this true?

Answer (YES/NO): NO